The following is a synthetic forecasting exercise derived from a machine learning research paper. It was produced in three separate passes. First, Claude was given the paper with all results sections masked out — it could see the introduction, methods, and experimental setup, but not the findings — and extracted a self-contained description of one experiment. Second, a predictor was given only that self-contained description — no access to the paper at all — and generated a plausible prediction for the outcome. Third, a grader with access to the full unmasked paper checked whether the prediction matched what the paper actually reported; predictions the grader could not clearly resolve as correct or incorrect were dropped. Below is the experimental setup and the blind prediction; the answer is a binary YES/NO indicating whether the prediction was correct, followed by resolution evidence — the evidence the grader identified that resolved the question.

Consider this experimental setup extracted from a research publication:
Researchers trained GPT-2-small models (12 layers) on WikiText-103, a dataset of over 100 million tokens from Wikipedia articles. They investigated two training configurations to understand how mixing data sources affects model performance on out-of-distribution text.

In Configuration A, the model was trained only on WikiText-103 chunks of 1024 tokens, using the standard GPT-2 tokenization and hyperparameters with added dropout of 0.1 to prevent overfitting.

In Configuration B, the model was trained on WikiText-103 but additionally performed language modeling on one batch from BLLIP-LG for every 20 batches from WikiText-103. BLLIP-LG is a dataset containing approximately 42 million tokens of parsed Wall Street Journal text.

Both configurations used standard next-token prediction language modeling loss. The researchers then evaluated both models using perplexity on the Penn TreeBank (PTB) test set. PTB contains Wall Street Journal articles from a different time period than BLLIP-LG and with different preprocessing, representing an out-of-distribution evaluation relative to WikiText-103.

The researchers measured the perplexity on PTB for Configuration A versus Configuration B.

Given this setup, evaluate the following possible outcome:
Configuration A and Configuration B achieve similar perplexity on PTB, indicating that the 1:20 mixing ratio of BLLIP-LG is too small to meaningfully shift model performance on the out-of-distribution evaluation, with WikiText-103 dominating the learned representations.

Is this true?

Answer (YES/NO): NO